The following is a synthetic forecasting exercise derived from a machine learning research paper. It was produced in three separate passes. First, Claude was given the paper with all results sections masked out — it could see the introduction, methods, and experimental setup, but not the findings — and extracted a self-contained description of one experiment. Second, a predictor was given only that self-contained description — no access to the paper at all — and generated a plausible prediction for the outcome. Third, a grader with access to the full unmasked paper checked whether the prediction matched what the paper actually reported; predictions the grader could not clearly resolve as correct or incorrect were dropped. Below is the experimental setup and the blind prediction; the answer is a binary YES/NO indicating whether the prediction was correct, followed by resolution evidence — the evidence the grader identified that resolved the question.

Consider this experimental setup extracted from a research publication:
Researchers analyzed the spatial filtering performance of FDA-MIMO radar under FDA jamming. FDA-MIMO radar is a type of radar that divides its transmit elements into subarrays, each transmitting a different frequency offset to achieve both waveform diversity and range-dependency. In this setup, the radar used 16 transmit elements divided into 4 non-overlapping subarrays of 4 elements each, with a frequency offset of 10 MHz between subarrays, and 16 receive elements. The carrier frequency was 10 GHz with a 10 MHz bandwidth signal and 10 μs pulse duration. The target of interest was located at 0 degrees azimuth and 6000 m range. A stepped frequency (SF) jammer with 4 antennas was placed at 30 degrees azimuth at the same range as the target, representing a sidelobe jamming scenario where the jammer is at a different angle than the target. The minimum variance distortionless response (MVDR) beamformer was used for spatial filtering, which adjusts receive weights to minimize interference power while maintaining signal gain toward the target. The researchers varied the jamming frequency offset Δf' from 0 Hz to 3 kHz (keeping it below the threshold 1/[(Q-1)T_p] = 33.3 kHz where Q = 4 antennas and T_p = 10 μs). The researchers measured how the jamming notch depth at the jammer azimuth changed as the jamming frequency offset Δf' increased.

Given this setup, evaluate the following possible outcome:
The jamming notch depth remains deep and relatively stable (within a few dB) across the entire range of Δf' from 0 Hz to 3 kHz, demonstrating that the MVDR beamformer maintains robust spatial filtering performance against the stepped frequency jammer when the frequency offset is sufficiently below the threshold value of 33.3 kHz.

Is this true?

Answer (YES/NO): NO